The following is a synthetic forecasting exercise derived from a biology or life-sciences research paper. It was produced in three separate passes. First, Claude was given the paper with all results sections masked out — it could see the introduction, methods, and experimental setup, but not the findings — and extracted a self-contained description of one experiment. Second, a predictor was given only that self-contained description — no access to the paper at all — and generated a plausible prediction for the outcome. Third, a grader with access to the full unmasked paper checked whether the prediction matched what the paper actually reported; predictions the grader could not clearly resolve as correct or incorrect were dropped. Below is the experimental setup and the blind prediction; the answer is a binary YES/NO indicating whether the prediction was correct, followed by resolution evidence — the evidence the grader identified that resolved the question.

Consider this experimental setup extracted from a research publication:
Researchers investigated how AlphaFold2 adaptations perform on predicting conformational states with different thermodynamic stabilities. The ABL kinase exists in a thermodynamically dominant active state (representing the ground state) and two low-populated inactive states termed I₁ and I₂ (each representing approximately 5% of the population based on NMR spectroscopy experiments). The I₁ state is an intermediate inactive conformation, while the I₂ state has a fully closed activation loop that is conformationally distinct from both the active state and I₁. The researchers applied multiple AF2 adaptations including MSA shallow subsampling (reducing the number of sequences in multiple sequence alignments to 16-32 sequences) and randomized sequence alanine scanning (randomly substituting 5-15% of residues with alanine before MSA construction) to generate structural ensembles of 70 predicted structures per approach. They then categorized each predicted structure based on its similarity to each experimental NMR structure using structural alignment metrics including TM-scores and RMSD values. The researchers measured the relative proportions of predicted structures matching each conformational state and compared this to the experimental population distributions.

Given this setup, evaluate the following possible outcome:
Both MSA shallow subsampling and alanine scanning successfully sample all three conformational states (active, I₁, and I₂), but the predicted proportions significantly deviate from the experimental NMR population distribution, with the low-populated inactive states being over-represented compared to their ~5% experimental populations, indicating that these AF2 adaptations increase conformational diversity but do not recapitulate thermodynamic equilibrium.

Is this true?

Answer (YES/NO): NO